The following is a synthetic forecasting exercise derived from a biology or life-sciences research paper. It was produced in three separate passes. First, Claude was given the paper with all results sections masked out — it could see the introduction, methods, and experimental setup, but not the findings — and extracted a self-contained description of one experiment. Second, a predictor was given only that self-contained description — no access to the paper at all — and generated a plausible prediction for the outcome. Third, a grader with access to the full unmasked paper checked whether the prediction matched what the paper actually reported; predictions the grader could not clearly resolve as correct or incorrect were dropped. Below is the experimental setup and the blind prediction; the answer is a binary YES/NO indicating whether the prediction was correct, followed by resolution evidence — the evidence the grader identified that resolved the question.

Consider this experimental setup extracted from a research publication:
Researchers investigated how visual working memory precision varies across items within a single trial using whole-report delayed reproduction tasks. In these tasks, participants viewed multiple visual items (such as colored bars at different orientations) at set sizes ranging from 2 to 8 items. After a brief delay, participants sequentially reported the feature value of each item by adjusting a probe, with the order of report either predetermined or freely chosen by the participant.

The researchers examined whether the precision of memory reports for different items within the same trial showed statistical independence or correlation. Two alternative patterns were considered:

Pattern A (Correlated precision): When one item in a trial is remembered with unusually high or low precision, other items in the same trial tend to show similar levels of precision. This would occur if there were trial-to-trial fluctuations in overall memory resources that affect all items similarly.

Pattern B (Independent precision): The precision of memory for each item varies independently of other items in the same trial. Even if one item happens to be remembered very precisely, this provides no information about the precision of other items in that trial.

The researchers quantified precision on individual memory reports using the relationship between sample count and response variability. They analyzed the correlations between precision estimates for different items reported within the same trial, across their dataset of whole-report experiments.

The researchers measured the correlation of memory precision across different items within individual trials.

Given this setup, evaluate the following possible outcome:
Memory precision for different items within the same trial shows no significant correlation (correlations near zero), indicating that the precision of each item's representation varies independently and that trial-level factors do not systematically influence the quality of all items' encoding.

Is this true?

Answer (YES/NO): YES